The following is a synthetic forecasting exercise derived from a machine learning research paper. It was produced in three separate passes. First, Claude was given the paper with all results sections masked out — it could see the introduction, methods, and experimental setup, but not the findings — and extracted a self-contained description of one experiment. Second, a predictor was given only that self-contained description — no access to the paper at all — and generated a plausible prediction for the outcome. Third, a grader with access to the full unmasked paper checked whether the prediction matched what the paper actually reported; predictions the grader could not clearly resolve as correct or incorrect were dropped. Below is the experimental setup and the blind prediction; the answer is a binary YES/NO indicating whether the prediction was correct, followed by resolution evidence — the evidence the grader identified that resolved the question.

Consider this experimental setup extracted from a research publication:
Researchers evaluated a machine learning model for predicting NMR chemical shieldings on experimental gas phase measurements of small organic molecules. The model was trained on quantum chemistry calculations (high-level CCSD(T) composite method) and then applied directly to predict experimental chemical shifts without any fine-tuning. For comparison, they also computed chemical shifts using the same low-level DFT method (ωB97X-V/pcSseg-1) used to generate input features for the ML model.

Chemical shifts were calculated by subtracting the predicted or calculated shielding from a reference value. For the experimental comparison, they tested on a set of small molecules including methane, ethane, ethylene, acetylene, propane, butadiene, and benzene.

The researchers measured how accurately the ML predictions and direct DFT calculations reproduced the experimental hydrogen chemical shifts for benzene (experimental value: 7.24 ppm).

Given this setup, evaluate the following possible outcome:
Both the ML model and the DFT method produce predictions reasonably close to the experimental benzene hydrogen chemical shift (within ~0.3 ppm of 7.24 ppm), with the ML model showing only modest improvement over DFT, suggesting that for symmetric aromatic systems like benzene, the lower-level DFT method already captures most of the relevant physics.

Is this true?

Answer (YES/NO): NO